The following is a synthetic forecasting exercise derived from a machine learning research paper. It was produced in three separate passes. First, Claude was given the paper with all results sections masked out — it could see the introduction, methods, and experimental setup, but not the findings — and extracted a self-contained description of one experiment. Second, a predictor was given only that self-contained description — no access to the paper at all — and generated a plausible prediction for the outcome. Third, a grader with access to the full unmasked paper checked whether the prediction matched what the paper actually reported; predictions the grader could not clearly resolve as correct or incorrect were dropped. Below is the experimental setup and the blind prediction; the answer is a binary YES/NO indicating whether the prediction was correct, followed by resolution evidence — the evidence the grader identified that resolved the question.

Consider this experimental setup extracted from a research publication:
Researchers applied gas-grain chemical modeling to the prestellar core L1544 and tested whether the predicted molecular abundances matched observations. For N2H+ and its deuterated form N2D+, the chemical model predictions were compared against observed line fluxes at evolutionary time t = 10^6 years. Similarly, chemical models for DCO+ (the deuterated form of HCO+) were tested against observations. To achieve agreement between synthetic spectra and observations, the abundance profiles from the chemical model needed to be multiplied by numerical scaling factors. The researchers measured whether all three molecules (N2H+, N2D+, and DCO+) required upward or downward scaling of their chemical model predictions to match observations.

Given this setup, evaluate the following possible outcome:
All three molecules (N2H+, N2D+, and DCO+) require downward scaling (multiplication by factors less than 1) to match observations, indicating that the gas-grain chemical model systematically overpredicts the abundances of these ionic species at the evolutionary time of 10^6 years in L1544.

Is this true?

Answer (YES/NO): NO